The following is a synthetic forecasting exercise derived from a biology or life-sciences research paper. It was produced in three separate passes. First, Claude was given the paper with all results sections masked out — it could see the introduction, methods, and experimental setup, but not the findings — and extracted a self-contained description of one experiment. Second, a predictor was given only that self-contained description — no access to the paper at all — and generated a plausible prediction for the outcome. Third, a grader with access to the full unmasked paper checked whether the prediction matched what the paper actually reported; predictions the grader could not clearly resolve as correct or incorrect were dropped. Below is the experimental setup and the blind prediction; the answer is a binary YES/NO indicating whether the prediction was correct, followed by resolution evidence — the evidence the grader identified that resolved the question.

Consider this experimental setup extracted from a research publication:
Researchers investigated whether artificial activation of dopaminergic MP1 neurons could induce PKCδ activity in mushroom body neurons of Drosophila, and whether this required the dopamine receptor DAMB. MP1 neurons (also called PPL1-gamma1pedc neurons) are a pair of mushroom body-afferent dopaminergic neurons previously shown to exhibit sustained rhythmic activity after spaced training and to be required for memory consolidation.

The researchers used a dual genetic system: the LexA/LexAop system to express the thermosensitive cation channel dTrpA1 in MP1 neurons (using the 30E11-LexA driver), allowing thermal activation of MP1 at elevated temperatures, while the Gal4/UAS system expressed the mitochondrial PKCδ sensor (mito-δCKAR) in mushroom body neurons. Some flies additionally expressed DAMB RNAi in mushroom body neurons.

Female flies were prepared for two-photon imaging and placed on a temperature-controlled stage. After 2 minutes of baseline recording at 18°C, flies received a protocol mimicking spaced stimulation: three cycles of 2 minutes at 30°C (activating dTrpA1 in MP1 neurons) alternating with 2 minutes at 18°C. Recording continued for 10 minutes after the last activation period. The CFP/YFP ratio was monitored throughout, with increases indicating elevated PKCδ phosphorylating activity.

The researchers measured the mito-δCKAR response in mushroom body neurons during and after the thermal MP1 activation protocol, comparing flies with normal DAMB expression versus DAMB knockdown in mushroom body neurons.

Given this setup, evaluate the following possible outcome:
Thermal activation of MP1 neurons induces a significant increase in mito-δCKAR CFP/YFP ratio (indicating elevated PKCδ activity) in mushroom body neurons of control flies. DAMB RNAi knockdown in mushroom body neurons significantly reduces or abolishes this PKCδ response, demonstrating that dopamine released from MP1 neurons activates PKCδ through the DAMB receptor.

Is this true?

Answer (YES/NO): YES